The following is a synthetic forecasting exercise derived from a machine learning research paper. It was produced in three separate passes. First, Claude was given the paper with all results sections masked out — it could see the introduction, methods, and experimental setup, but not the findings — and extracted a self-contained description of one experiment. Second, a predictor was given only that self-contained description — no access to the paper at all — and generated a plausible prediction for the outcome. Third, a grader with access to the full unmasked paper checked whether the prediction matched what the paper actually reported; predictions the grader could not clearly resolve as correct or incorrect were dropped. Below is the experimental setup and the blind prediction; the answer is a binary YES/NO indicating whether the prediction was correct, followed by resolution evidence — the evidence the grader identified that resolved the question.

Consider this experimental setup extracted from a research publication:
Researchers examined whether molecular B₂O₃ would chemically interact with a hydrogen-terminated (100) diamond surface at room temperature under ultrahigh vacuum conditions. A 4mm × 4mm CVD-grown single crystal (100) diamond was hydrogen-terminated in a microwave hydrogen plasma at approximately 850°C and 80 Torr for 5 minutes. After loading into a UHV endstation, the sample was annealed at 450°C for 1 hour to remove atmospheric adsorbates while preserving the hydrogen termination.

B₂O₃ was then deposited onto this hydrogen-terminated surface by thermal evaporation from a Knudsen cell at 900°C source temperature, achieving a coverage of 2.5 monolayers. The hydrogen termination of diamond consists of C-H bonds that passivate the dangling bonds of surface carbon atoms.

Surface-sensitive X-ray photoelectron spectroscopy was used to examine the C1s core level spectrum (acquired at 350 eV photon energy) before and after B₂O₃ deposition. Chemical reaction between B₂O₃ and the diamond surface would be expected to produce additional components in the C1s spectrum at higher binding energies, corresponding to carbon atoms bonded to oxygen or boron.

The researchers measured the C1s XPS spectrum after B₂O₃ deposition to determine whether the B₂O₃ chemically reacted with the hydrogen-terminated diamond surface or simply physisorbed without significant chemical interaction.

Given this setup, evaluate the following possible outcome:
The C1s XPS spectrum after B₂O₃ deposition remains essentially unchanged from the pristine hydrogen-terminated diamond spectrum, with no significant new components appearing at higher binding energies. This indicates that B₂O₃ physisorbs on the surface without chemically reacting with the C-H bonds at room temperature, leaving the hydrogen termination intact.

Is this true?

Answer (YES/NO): YES